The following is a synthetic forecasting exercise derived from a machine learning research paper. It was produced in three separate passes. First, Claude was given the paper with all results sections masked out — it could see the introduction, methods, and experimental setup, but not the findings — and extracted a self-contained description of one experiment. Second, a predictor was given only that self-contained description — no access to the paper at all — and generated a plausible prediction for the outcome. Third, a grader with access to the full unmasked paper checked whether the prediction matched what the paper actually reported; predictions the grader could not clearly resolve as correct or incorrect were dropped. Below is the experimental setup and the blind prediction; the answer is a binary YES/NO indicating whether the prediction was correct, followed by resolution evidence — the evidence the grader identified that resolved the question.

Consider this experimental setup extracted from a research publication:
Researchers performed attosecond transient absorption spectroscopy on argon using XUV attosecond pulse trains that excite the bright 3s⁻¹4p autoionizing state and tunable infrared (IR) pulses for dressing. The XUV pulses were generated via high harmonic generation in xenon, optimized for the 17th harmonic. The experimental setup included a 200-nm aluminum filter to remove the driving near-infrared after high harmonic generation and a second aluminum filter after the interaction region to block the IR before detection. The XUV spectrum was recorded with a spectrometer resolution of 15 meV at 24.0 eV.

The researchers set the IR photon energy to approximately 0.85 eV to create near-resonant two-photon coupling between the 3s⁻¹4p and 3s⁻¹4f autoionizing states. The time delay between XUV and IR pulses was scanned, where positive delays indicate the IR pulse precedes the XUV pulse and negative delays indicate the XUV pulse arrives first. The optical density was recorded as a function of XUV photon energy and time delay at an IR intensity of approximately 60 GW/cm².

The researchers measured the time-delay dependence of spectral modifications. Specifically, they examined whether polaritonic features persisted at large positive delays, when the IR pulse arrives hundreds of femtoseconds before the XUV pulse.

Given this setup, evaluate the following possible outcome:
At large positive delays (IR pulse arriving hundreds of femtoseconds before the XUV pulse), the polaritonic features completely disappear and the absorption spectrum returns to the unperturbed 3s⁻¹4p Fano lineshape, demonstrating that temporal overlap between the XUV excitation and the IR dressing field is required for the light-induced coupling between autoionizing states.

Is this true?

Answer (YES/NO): YES